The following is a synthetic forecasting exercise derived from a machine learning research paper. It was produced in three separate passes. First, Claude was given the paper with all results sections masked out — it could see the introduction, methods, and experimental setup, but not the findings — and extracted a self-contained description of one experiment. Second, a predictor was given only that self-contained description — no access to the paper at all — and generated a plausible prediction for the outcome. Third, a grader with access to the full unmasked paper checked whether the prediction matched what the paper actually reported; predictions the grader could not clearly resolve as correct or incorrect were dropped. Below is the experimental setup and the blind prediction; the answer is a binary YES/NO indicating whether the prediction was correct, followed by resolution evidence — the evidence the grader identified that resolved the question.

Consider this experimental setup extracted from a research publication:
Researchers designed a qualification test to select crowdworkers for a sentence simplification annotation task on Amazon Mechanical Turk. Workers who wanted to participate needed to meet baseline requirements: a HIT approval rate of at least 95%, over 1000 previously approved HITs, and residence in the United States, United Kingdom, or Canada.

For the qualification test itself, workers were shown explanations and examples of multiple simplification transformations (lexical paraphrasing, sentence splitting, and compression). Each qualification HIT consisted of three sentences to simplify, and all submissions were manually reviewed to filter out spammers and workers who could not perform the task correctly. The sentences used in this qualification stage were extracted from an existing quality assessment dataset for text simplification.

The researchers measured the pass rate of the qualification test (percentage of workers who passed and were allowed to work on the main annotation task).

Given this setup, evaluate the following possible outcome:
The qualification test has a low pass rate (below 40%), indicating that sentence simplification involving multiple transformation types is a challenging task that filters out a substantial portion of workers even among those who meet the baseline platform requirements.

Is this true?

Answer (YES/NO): NO